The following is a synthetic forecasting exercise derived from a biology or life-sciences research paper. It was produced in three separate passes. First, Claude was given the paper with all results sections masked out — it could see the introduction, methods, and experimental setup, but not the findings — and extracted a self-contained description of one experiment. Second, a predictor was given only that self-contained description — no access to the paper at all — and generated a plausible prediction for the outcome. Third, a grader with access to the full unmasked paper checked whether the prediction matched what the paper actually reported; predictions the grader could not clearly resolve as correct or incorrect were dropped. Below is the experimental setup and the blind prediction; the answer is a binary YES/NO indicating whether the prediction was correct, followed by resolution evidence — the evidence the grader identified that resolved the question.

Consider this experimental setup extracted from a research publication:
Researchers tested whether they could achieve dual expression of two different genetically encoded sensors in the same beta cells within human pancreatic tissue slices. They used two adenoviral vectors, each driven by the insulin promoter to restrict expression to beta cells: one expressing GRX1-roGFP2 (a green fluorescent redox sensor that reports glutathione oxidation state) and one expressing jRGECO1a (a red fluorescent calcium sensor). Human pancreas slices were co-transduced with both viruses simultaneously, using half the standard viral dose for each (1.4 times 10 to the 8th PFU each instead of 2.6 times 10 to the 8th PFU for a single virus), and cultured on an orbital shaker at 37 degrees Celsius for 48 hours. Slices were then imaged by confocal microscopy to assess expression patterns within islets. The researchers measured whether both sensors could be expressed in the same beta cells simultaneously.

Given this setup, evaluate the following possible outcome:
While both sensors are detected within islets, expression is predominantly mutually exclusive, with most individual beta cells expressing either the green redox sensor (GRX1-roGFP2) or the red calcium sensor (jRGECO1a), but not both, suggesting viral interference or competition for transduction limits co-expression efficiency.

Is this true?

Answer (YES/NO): NO